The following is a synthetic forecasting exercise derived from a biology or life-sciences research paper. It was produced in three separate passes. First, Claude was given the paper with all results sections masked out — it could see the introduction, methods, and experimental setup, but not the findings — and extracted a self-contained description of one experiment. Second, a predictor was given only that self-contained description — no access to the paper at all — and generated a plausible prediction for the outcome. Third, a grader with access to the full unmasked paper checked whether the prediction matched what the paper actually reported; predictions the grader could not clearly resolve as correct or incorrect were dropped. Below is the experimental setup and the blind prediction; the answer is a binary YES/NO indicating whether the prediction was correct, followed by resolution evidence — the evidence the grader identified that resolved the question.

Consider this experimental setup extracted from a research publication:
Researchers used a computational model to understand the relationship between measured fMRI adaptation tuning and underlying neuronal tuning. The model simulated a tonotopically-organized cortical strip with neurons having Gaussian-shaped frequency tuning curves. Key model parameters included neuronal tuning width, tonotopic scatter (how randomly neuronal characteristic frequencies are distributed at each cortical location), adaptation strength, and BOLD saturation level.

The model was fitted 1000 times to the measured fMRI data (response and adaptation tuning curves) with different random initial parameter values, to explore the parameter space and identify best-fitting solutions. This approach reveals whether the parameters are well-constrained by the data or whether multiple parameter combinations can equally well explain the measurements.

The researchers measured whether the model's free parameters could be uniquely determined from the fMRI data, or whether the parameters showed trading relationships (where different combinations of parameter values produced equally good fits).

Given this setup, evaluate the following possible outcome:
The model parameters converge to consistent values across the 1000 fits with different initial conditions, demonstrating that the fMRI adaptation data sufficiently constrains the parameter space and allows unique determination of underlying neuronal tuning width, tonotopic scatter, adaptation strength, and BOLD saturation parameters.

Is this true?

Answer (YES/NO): NO